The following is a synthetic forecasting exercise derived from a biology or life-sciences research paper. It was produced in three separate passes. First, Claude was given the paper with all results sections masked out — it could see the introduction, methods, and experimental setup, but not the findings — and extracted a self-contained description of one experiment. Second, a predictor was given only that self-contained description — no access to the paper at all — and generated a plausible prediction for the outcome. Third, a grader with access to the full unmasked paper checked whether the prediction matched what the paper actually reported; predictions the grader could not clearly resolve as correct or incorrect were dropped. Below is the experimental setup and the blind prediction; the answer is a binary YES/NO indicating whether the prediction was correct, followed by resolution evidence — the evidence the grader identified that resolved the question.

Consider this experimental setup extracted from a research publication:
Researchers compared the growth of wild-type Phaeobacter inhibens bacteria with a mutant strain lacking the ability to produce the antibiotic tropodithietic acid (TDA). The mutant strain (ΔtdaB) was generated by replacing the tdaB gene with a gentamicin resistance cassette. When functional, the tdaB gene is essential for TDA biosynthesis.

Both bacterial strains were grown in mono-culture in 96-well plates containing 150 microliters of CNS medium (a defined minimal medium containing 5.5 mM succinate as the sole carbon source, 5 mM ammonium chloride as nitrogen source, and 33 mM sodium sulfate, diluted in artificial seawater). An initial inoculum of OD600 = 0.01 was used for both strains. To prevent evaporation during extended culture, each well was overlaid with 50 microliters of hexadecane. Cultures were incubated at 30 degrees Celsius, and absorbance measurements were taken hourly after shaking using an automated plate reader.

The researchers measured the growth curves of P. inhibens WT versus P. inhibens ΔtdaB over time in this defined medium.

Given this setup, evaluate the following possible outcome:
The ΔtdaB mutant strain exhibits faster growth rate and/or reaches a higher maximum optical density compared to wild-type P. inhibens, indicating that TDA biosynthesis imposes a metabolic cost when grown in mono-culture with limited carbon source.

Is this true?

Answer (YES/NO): NO